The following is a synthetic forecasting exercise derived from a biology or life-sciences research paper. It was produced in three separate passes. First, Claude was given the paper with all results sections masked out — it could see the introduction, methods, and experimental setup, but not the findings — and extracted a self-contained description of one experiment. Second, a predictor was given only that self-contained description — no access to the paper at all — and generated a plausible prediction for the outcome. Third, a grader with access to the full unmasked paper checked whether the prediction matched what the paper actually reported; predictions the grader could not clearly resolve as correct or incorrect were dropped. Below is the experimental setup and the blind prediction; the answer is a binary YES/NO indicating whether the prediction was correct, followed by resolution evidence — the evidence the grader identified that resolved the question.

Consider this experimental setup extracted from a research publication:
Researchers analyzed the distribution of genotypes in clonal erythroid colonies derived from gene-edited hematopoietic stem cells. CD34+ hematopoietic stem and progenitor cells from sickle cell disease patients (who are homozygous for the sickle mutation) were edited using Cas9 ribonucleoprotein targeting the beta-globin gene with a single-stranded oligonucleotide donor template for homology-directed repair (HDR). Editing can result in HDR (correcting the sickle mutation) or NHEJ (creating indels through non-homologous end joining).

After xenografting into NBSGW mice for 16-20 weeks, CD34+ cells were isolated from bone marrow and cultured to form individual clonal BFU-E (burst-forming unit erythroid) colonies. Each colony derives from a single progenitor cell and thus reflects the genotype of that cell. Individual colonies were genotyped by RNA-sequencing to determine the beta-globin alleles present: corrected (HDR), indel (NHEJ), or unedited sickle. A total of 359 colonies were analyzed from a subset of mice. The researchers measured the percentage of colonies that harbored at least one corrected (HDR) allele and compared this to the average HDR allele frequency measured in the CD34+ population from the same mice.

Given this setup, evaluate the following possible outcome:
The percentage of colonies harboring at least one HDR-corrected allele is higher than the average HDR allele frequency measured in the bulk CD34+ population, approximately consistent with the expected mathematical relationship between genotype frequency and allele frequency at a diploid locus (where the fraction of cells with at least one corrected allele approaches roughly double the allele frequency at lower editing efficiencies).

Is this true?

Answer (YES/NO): YES